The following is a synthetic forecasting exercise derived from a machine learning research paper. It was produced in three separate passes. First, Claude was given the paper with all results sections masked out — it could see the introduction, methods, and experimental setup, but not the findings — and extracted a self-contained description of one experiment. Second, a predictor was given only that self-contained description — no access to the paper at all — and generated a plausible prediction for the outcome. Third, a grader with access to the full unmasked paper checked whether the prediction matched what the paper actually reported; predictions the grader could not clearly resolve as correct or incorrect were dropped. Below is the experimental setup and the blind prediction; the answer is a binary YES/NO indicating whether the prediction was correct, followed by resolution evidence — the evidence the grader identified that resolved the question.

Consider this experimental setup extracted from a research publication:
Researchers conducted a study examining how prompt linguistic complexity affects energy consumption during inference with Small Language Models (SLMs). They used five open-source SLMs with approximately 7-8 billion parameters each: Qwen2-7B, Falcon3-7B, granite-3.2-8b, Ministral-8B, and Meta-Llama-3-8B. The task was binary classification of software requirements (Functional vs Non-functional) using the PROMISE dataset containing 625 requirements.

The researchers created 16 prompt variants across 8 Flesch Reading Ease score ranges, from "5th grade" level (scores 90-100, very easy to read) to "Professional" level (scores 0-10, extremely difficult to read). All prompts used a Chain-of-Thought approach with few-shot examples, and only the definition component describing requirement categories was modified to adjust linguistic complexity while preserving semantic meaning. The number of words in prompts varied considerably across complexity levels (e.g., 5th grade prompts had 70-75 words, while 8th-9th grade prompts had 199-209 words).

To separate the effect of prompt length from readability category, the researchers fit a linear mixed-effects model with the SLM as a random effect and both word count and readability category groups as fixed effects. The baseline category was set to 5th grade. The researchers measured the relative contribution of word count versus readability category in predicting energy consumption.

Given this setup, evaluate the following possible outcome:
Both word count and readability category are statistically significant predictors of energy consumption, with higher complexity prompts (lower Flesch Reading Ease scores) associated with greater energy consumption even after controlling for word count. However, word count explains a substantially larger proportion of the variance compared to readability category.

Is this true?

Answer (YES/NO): NO